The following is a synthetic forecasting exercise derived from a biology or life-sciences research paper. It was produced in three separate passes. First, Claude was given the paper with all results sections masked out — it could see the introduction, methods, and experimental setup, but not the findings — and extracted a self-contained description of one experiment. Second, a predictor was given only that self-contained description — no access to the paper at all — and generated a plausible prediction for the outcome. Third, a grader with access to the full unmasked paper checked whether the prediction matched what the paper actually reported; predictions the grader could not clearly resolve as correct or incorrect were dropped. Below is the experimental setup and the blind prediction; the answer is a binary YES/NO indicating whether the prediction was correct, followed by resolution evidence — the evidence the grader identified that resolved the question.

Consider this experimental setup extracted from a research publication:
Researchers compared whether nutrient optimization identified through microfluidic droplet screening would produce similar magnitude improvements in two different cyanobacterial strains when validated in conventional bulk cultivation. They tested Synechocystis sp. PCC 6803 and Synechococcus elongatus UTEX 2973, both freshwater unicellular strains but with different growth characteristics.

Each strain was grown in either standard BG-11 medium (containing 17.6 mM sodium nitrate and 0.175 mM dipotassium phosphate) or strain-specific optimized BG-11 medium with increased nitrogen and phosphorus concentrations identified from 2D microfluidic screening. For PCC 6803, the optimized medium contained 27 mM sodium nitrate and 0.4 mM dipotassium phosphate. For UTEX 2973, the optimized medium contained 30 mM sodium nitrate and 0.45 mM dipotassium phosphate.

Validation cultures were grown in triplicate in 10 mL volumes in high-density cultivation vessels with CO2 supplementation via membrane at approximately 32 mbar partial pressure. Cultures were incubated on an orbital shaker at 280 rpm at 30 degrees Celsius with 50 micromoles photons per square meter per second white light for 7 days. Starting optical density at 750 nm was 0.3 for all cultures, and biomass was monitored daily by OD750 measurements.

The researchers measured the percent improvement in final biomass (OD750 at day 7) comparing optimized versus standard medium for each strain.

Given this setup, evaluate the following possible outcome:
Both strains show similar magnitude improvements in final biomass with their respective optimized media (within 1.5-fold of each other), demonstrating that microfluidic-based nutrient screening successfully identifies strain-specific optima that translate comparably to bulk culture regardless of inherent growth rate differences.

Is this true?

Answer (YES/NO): NO